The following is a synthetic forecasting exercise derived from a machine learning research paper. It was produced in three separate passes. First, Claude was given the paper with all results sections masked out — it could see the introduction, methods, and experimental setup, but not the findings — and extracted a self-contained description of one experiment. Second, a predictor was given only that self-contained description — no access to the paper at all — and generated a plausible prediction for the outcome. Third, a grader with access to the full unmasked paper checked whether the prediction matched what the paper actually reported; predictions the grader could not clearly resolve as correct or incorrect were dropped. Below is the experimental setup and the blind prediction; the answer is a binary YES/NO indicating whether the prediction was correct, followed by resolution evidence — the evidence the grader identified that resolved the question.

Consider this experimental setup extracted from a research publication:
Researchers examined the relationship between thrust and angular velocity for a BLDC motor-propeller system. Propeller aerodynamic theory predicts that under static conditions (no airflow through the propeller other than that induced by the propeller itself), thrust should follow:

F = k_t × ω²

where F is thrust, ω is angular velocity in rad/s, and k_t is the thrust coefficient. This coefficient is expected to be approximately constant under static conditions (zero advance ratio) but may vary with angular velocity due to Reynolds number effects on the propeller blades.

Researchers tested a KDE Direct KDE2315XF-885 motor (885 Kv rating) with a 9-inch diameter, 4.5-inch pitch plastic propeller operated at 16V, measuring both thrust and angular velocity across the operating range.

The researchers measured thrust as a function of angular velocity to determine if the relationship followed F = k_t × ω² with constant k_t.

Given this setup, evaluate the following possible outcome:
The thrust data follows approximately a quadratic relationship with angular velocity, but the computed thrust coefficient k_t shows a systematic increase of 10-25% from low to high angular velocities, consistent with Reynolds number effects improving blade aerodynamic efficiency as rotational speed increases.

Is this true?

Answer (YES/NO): NO